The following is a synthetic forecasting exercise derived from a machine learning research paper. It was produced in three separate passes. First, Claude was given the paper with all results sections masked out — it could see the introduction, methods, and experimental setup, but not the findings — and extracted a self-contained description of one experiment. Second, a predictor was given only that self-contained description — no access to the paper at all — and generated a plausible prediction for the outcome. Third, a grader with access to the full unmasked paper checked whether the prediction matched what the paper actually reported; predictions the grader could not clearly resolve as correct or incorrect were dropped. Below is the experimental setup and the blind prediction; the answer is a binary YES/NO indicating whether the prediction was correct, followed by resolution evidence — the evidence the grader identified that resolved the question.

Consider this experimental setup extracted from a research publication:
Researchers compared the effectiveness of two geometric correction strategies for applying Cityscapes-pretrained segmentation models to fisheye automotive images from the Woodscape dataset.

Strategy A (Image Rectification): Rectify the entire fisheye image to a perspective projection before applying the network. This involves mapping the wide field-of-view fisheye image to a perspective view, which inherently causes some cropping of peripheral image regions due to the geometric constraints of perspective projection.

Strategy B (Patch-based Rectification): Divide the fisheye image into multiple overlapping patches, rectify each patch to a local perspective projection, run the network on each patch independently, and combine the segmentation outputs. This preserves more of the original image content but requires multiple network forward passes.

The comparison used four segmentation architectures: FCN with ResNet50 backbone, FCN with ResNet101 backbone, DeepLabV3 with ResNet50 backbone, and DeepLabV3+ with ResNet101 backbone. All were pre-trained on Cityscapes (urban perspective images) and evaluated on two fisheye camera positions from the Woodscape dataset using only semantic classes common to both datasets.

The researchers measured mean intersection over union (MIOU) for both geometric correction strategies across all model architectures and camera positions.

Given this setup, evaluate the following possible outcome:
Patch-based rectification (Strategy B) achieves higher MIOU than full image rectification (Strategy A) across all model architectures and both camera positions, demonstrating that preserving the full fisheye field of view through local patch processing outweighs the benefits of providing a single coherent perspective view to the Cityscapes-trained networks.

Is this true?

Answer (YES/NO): YES